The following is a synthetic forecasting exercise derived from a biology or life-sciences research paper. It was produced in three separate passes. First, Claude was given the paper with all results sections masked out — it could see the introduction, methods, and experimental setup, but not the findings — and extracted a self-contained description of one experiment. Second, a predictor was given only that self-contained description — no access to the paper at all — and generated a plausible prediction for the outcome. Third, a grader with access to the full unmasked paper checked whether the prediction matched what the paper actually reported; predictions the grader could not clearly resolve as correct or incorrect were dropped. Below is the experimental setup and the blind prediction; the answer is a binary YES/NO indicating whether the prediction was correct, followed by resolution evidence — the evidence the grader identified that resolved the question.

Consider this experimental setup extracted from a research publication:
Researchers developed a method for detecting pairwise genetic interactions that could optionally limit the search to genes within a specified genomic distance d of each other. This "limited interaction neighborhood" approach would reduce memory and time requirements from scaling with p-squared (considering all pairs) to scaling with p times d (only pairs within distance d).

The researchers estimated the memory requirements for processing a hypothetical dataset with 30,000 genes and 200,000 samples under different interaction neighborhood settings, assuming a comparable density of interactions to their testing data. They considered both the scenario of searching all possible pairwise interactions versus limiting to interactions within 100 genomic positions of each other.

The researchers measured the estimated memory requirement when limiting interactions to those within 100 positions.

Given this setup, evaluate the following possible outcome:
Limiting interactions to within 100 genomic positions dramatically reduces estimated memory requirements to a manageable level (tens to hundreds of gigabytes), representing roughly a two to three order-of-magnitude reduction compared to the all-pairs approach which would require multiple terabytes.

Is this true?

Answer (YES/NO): YES